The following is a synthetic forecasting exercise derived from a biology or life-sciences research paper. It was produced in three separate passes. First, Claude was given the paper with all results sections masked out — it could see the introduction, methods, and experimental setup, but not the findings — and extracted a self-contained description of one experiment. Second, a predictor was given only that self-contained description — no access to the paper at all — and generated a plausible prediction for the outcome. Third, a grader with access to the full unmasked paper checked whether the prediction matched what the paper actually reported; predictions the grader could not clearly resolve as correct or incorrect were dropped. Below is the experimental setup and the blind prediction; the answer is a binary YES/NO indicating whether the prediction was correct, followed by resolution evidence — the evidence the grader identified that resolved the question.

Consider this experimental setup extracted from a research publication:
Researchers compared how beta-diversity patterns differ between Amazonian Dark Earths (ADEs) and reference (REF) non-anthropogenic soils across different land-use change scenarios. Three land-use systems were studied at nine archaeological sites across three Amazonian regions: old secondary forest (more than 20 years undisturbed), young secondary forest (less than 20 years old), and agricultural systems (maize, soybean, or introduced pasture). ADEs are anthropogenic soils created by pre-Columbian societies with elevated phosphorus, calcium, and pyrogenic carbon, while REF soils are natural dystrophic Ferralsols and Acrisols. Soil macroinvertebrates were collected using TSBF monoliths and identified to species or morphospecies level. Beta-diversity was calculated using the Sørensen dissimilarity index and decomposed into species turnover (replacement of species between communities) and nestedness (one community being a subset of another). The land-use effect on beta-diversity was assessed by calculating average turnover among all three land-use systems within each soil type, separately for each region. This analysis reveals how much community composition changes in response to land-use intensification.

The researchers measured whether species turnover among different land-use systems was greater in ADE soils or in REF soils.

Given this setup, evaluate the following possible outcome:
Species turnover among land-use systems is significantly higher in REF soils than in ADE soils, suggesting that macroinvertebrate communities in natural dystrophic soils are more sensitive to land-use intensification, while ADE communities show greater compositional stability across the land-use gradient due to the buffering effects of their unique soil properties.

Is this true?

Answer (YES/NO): NO